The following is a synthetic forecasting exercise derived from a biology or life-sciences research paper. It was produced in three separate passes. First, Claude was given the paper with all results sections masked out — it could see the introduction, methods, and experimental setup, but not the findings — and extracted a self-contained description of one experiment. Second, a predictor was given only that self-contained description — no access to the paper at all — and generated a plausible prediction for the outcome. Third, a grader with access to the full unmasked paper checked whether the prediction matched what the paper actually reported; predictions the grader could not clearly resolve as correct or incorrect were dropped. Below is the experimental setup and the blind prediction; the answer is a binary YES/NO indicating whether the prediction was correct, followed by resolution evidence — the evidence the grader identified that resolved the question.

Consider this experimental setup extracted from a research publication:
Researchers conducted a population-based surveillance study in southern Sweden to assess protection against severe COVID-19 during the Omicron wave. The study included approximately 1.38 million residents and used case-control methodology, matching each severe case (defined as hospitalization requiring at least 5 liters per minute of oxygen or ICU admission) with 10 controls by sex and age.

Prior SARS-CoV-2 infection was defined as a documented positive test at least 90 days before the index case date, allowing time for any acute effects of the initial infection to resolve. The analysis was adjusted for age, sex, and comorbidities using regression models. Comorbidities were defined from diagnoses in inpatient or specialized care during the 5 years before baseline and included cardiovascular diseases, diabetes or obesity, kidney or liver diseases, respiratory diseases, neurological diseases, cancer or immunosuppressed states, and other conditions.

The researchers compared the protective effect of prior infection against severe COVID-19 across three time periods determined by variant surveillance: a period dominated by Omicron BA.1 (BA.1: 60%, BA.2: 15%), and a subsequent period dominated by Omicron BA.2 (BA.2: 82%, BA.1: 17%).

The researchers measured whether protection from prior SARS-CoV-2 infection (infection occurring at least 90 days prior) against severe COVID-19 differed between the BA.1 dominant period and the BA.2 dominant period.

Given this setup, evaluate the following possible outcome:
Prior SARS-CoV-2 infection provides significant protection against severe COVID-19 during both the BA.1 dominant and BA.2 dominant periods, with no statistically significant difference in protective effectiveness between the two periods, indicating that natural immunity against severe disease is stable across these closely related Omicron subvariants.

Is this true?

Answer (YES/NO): NO